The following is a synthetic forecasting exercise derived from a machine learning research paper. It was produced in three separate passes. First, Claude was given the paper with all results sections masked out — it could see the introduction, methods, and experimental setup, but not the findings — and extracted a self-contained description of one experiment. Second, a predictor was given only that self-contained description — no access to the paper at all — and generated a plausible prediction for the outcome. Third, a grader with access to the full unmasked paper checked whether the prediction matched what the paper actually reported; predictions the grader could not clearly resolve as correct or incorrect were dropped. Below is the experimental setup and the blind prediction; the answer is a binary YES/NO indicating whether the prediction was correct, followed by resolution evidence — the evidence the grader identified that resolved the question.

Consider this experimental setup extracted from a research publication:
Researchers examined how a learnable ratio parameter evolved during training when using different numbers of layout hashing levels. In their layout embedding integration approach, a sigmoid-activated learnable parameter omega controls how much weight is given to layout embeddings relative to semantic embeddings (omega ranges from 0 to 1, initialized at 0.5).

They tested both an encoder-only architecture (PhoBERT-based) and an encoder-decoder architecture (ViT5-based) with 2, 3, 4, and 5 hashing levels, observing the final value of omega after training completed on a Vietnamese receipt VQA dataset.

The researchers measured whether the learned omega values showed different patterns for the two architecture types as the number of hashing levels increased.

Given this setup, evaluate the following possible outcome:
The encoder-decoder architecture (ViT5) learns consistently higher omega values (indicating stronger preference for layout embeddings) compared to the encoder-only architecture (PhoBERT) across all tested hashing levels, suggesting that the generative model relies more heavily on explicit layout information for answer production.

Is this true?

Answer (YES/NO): NO